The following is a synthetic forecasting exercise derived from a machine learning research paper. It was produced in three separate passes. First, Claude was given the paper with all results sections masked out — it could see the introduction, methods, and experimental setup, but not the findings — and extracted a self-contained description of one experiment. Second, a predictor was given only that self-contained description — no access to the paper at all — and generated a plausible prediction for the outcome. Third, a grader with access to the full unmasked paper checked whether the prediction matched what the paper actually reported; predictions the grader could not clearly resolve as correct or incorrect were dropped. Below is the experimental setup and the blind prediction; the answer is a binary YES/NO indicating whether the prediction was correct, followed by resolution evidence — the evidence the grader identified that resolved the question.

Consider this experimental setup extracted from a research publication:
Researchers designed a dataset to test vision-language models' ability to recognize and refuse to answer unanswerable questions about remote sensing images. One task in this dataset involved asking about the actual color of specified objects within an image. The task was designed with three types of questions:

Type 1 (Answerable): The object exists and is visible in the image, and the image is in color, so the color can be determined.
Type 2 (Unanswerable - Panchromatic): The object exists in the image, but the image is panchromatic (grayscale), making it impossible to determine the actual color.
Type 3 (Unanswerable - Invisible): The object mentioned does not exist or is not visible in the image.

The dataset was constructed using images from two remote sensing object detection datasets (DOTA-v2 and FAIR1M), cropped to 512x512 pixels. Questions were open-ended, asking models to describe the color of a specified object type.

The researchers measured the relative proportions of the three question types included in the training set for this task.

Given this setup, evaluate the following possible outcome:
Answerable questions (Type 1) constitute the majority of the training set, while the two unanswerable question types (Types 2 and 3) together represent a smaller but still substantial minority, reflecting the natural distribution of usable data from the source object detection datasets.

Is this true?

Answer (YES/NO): YES